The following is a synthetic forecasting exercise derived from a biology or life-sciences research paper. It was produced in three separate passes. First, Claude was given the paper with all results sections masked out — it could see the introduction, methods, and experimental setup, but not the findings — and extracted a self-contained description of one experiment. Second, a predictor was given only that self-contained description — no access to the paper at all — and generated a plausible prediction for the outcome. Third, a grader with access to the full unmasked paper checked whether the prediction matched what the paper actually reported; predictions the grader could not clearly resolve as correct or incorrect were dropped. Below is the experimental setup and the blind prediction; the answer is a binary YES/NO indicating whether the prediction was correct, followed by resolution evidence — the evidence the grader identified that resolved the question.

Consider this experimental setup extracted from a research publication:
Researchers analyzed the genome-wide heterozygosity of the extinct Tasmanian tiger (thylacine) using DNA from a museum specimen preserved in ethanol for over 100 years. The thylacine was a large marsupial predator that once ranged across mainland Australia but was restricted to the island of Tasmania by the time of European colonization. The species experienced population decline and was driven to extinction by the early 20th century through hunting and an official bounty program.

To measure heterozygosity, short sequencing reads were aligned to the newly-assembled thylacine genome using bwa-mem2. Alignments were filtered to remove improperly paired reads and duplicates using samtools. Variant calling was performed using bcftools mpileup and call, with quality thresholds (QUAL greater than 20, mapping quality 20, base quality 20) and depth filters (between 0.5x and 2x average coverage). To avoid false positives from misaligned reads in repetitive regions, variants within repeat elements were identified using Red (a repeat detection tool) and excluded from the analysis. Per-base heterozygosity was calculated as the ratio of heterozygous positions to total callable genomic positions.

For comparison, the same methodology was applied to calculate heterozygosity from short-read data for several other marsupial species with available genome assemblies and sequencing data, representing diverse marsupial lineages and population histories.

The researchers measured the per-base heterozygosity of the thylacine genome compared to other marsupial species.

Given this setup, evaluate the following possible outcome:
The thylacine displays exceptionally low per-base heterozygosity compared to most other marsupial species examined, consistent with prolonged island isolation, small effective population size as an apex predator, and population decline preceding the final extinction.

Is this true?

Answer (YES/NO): YES